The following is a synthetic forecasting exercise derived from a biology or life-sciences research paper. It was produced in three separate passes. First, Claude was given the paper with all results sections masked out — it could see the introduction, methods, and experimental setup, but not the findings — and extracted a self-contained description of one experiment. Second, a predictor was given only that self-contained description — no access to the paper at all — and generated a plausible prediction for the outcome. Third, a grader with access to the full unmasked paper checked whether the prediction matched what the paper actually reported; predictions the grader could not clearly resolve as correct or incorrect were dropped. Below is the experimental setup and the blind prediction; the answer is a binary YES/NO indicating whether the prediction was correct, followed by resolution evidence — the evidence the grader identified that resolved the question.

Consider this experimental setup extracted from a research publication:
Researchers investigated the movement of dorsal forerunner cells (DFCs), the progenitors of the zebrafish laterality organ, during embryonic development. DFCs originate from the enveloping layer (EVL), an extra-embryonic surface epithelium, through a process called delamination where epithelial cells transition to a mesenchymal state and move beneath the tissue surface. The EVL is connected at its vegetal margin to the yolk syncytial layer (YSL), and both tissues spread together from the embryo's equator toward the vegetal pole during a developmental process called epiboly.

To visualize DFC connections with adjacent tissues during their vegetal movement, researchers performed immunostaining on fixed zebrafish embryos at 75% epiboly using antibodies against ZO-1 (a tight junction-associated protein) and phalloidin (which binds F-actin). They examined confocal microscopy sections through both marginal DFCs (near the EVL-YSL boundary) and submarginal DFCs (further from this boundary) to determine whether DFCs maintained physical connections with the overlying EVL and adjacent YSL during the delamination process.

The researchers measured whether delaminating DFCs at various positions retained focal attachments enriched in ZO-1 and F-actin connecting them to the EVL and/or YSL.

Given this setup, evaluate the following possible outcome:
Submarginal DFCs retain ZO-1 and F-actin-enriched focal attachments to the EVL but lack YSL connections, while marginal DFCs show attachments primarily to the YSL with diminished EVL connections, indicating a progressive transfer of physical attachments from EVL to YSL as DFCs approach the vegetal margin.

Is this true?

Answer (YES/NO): NO